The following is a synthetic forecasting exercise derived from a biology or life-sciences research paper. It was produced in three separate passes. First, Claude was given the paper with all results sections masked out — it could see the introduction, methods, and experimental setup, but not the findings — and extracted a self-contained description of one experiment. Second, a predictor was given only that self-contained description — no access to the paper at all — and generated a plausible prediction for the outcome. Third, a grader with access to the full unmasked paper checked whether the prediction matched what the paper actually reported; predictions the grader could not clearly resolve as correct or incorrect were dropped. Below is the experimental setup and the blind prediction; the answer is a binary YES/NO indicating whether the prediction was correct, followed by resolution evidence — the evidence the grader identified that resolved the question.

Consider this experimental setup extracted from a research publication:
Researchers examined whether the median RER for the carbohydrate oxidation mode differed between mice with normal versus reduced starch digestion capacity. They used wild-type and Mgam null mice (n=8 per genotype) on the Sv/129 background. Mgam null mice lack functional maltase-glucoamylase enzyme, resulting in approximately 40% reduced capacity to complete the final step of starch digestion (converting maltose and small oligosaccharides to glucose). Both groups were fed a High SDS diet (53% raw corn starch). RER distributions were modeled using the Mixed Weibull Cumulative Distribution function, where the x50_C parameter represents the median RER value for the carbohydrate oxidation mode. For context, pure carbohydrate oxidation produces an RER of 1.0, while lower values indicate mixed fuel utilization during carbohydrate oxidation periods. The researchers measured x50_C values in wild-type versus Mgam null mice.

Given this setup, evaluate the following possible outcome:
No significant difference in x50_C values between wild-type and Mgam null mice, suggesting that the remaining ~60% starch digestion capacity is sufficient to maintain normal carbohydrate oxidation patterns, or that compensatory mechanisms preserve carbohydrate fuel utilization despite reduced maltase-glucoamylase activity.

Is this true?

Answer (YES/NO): YES